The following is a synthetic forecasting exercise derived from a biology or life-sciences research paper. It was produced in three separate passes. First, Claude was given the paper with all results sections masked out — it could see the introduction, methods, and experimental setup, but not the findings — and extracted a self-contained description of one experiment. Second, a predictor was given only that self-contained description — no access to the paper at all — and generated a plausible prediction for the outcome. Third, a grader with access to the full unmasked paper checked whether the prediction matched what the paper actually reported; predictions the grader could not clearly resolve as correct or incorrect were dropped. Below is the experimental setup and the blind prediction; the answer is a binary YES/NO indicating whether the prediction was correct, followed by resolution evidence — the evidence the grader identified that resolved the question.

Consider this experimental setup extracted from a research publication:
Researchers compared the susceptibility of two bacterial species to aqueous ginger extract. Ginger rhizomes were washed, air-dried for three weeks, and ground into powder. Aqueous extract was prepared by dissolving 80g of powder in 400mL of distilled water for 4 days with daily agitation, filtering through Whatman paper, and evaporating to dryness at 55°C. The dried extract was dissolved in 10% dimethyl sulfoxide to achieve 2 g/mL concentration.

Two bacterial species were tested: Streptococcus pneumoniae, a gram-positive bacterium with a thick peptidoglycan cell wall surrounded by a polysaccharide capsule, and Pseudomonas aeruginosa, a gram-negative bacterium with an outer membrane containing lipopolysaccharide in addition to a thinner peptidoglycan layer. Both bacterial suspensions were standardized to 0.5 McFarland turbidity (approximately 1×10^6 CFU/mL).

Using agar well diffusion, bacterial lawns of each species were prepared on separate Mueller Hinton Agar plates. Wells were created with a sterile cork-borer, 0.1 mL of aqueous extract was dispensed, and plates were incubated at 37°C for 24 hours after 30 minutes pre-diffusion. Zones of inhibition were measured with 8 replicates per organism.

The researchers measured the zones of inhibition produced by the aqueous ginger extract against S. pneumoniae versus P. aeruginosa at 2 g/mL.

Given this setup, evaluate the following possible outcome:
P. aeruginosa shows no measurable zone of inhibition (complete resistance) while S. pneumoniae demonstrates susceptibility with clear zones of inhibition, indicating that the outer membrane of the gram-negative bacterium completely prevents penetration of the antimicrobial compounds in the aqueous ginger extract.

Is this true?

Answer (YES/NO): NO